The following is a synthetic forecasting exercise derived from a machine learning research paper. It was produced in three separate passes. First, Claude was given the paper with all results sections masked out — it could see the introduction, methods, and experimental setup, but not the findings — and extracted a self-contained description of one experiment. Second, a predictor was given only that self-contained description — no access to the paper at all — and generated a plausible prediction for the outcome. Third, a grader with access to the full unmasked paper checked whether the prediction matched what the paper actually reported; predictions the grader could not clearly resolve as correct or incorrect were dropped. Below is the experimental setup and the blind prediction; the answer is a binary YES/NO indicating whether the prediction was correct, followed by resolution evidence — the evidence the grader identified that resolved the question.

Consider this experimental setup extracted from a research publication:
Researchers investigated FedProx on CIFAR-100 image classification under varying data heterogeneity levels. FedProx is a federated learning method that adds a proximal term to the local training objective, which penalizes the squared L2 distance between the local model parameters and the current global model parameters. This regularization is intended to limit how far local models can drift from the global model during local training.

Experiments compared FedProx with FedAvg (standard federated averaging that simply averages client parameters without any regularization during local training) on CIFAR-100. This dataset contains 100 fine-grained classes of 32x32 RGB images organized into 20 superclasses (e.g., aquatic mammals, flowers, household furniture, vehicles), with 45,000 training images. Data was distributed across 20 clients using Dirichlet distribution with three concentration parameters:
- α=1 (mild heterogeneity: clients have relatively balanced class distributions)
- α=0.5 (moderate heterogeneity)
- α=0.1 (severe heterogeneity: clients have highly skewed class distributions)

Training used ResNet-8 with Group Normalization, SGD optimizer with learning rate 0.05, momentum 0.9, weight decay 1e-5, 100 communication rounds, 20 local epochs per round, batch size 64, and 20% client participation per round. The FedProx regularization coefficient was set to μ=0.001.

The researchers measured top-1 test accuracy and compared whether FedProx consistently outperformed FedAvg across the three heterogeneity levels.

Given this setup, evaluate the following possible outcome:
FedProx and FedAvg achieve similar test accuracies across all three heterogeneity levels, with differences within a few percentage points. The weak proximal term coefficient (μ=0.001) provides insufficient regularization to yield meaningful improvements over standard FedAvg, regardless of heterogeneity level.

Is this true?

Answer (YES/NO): YES